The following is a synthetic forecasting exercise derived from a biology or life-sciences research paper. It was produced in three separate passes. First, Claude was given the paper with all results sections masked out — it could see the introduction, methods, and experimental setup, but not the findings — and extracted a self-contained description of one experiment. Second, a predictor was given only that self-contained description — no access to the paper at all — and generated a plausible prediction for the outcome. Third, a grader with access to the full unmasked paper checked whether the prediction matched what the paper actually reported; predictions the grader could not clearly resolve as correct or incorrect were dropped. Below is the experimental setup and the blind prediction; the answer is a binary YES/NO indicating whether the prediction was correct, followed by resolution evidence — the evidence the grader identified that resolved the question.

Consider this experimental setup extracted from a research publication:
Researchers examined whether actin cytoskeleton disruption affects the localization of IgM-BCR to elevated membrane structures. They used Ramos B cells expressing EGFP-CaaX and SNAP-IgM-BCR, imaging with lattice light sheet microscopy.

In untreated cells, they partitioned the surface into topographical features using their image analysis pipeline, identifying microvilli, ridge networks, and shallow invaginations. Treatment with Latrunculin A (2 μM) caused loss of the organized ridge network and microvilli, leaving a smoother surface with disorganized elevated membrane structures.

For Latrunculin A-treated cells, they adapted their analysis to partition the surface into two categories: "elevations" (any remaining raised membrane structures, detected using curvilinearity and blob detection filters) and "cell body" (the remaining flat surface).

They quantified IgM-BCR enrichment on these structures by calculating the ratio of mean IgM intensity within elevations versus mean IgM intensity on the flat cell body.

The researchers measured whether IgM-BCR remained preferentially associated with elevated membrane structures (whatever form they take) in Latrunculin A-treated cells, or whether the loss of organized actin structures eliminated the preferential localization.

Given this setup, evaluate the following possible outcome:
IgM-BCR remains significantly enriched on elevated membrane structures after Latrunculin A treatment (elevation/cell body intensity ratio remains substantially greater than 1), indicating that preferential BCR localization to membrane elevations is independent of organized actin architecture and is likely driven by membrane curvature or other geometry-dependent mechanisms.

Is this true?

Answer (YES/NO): NO